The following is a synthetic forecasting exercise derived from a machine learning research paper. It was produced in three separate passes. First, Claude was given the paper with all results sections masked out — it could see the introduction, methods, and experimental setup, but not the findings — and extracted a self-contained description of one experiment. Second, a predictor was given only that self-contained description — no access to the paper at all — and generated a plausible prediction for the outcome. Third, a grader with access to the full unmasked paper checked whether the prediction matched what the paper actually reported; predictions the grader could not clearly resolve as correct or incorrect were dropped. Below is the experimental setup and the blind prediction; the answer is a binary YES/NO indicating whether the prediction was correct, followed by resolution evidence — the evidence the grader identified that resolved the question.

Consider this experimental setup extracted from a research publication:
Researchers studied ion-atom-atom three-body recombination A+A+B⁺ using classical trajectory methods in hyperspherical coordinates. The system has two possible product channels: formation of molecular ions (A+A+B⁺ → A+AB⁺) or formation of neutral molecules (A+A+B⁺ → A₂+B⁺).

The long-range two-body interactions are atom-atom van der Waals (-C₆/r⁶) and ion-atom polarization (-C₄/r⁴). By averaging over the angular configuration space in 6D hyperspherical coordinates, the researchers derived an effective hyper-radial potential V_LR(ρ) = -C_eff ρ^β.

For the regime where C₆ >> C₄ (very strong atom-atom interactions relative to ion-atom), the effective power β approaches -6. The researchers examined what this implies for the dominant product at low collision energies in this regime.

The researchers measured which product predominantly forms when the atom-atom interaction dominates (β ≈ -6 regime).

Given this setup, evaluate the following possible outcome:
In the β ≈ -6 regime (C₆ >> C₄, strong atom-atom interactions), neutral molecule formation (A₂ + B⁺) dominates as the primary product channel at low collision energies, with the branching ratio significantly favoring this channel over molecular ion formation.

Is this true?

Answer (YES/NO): NO